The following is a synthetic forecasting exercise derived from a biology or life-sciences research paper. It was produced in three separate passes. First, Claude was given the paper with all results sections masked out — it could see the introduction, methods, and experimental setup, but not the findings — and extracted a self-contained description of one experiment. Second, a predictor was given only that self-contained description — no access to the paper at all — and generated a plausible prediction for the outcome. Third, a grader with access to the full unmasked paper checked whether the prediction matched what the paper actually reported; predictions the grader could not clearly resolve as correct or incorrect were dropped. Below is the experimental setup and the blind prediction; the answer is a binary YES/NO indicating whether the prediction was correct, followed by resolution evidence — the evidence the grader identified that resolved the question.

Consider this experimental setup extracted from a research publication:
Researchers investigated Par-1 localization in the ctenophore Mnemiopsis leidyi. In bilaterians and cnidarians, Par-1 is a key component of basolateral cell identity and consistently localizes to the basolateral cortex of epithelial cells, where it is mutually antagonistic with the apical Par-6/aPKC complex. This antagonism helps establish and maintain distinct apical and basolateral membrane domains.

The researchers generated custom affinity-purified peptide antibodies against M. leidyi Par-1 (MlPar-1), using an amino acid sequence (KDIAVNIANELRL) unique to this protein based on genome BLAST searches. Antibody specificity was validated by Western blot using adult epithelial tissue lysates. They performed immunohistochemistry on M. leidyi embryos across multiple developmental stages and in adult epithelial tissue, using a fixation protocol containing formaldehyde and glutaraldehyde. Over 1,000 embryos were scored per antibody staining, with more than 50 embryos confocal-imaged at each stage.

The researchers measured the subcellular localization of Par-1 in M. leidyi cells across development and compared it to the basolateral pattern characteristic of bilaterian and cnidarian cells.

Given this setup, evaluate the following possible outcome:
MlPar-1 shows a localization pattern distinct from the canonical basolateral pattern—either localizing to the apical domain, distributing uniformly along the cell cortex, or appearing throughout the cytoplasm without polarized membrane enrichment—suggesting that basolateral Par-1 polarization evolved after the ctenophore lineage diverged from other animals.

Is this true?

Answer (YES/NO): YES